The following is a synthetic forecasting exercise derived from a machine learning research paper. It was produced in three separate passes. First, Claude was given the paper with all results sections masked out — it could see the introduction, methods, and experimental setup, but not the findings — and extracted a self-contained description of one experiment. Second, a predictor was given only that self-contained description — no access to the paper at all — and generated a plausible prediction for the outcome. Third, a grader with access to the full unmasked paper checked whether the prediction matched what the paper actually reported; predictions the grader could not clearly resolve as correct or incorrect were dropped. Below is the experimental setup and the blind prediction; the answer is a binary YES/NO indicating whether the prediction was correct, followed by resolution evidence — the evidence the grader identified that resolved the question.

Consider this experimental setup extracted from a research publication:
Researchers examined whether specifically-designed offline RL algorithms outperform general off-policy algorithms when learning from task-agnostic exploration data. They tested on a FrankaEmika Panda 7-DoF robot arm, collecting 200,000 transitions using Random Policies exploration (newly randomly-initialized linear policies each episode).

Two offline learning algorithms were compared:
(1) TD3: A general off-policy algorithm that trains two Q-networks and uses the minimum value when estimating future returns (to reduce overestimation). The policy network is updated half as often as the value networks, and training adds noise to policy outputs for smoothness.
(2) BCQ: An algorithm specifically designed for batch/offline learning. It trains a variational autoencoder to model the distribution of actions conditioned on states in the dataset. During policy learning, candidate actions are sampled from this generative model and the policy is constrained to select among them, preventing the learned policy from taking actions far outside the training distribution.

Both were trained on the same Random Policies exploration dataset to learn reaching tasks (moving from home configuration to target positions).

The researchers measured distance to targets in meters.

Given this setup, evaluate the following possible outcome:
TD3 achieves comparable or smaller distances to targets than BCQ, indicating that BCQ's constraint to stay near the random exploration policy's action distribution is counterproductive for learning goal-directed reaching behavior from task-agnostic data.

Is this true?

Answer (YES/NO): YES